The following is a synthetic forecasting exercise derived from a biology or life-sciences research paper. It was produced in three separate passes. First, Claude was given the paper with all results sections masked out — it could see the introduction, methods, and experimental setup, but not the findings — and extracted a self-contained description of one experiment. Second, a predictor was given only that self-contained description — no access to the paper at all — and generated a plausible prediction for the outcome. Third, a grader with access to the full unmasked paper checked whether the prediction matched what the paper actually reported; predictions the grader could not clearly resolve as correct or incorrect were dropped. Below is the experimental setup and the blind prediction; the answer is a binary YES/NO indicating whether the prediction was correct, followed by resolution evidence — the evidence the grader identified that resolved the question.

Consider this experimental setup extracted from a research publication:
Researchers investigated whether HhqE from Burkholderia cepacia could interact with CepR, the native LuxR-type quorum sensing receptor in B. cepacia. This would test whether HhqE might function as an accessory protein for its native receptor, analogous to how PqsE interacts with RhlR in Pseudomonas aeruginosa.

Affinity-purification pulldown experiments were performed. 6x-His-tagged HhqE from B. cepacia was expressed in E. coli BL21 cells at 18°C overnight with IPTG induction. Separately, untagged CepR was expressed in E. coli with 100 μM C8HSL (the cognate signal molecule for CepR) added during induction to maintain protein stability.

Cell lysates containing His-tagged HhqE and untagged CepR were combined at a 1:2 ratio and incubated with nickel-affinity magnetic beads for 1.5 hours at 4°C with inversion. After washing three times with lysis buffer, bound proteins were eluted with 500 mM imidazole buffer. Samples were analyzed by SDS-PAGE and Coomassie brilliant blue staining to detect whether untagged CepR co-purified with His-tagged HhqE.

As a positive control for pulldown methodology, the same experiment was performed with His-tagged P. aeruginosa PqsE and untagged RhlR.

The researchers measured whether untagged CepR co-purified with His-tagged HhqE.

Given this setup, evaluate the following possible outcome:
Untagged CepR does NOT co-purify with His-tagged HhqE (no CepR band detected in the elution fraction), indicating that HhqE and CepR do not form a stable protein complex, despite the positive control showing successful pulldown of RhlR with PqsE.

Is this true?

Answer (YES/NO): YES